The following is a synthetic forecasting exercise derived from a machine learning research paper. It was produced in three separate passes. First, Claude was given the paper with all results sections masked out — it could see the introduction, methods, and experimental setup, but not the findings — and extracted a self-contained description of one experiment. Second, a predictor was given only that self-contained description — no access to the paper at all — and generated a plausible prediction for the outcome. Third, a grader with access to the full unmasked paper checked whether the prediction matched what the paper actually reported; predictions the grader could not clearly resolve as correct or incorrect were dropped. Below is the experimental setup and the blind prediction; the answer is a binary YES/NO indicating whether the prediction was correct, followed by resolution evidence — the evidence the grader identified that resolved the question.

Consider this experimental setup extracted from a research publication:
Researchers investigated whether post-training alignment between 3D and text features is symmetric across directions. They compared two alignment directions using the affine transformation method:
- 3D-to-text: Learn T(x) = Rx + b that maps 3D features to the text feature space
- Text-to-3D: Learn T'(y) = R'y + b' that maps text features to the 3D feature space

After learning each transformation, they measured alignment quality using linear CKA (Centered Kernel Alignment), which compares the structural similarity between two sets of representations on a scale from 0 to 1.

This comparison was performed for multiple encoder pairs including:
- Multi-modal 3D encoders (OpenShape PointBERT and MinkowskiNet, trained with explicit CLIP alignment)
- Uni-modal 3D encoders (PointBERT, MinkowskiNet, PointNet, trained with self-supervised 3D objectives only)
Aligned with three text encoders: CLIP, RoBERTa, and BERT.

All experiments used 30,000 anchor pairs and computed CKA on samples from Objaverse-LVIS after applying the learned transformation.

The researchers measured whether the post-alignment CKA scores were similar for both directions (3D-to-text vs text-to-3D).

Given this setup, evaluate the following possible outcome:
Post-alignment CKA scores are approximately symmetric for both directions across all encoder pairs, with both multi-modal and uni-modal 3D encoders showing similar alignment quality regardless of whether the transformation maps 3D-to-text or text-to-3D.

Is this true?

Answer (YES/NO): YES